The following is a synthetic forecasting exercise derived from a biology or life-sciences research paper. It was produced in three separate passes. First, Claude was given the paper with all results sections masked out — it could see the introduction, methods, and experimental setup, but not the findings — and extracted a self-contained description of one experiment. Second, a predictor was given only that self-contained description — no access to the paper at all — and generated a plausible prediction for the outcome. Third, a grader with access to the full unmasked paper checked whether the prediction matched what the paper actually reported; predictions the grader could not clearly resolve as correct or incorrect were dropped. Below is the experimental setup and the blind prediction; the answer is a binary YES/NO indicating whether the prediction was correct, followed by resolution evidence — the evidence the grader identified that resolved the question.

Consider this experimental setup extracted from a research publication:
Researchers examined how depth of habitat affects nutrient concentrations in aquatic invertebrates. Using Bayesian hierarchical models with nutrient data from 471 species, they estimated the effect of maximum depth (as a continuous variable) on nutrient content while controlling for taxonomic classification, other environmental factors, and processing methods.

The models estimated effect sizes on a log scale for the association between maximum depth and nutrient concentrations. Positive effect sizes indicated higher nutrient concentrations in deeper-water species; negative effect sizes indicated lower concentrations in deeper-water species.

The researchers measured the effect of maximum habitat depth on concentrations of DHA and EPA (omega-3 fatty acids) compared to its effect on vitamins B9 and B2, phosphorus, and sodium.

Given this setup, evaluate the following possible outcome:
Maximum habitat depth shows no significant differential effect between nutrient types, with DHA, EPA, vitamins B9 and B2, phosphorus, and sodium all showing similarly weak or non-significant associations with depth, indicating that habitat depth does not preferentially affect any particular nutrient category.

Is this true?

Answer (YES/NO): NO